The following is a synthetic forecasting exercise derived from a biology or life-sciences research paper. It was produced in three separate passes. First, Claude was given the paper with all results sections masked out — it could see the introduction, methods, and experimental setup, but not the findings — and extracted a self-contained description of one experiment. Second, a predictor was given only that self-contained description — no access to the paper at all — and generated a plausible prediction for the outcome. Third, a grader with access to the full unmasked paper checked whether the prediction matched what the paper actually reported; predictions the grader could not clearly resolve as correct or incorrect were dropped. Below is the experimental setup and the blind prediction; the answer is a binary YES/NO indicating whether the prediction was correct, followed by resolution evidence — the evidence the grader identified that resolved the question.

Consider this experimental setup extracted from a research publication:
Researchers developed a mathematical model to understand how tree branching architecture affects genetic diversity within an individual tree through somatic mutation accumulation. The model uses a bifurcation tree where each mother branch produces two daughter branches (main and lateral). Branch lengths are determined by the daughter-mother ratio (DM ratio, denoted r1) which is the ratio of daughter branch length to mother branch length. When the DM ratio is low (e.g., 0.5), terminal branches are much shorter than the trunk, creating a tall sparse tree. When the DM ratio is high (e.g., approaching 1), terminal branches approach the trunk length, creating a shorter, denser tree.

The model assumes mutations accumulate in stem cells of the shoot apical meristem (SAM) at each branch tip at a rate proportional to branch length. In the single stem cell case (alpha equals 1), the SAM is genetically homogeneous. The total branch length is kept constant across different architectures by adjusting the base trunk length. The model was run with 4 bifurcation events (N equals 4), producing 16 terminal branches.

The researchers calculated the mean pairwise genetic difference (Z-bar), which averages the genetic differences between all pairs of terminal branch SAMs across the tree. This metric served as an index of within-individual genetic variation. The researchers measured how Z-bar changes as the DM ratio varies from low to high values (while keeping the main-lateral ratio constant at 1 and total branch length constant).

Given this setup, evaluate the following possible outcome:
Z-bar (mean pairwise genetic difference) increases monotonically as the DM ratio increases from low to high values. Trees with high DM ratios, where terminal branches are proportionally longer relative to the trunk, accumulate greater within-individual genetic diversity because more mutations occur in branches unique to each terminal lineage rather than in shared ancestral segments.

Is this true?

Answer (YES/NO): NO